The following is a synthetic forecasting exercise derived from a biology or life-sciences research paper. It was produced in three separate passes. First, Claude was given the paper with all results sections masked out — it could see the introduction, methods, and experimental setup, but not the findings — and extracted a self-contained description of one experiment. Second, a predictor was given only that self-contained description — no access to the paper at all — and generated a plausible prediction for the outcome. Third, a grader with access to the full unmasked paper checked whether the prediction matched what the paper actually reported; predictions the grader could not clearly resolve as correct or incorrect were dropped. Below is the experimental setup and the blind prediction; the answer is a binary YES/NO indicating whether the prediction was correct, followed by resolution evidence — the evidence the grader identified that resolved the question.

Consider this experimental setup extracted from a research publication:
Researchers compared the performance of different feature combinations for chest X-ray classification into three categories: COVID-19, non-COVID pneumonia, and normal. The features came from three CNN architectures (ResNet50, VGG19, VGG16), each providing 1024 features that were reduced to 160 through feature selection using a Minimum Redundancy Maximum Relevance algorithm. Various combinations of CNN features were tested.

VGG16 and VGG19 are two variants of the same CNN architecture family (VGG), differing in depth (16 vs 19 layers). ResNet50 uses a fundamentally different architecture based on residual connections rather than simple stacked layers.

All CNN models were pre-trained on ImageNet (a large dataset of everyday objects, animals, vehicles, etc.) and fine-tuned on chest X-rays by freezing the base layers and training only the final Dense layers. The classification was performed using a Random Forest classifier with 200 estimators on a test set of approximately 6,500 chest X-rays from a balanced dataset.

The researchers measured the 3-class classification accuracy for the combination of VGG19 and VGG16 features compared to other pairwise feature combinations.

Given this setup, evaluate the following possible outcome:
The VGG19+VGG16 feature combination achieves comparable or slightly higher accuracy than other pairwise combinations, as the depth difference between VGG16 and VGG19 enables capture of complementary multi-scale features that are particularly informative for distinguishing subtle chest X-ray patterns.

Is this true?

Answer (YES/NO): NO